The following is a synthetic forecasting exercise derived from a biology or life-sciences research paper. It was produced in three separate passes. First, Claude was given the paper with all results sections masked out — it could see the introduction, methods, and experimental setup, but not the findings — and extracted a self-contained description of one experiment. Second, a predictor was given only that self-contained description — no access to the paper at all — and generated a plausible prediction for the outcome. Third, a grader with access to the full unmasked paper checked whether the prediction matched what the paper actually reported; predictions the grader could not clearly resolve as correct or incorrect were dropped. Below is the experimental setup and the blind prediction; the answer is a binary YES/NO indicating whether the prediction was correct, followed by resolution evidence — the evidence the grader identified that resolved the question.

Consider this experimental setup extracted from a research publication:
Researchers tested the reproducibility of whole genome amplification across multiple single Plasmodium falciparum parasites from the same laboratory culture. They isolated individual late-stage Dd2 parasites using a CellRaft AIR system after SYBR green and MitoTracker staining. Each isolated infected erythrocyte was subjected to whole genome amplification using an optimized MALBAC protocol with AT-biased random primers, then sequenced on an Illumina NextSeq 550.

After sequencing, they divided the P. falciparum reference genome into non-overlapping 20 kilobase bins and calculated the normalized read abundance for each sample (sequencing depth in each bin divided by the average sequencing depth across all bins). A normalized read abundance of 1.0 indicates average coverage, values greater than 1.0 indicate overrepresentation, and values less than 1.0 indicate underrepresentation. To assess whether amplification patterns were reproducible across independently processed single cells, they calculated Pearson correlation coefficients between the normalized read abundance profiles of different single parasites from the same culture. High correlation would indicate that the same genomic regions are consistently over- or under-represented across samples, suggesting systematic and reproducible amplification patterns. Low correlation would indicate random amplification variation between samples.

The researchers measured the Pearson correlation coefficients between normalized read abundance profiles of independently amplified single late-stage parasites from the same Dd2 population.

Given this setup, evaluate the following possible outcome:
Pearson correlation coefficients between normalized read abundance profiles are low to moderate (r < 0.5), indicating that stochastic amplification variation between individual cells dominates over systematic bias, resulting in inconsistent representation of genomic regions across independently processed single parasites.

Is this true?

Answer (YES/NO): NO